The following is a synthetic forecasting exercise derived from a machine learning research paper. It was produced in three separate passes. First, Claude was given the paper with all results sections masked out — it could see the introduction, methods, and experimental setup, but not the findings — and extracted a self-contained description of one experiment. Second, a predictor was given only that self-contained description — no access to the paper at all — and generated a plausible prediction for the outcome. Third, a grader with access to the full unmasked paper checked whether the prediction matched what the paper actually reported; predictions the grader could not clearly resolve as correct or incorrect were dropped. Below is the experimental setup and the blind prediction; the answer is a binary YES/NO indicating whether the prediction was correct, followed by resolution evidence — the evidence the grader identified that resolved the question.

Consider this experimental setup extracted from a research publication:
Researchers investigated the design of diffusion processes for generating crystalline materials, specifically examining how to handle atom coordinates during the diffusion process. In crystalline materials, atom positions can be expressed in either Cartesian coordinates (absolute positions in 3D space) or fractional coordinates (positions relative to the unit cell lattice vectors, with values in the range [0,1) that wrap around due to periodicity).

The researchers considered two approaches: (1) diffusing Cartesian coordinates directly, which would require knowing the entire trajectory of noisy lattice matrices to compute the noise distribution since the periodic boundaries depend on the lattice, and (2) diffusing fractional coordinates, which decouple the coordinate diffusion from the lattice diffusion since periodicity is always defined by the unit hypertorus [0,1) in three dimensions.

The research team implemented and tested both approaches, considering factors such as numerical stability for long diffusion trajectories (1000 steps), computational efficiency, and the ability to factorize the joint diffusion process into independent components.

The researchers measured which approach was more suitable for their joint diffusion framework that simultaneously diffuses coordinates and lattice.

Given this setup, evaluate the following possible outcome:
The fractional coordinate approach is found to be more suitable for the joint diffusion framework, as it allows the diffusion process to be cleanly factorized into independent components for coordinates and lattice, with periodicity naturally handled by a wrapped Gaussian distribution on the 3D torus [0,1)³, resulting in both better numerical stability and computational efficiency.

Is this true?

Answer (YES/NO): YES